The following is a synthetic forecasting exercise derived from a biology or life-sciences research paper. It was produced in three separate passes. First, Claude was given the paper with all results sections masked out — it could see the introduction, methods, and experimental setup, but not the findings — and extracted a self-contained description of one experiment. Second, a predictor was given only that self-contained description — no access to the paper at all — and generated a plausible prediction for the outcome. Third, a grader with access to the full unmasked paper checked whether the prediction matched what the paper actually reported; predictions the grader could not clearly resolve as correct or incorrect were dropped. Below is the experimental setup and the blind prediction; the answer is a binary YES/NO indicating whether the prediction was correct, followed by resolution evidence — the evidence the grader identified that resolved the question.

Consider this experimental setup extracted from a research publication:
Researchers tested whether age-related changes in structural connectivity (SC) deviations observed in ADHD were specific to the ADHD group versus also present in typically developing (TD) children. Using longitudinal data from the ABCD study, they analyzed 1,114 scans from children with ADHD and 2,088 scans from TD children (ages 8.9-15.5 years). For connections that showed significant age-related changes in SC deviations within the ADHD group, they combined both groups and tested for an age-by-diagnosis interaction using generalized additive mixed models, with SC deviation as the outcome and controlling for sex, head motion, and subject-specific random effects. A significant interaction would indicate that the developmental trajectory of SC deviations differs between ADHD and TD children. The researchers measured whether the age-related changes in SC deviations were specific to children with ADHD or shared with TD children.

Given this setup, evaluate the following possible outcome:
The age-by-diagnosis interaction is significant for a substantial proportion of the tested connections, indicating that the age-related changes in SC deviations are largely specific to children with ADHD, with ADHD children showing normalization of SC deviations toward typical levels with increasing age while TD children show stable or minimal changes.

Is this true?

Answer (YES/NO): YES